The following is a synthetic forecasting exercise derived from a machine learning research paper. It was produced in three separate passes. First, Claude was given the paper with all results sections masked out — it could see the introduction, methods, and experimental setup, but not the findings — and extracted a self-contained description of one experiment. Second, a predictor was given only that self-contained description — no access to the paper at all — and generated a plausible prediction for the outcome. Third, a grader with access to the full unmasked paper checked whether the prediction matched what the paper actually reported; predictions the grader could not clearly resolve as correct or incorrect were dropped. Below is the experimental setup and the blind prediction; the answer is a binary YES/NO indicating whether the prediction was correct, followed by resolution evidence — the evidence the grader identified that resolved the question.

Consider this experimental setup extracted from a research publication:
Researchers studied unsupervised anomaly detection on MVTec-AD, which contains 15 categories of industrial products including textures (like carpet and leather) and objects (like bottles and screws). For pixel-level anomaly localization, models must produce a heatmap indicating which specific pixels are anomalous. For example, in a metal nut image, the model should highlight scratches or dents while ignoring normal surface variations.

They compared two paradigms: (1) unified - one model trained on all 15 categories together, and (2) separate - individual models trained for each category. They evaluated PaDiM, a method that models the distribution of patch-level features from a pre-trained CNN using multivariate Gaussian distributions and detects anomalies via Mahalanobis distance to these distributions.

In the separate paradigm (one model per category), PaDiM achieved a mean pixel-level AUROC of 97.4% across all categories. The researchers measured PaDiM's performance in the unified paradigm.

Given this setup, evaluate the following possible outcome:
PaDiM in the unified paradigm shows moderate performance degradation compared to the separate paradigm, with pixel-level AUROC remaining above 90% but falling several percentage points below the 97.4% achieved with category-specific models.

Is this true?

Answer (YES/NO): NO